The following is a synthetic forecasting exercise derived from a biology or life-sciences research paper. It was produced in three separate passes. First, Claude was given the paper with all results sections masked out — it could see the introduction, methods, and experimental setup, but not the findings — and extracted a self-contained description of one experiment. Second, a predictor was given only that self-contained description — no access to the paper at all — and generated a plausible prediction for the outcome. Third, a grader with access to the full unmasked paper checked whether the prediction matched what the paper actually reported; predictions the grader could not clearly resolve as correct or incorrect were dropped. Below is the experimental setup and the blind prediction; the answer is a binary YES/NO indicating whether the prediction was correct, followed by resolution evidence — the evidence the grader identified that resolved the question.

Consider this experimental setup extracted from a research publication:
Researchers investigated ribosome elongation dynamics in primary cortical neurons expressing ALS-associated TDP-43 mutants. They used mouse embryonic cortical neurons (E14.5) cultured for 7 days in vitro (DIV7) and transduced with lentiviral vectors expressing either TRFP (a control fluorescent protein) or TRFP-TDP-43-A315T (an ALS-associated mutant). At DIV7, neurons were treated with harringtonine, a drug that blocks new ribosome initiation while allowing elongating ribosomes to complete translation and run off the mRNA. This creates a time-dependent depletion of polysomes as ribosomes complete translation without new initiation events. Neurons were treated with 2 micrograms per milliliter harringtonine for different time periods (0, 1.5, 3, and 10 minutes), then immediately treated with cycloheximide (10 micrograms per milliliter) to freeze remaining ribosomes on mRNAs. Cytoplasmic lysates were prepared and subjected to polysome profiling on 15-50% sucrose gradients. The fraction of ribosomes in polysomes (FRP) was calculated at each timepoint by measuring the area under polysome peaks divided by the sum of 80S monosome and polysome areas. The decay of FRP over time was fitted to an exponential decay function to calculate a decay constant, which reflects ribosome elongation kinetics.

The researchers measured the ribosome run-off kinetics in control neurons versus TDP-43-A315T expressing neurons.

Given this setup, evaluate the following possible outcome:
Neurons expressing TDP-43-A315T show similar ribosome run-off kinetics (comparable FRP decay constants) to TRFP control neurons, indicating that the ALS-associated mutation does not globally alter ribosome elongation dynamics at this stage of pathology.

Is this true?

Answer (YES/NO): NO